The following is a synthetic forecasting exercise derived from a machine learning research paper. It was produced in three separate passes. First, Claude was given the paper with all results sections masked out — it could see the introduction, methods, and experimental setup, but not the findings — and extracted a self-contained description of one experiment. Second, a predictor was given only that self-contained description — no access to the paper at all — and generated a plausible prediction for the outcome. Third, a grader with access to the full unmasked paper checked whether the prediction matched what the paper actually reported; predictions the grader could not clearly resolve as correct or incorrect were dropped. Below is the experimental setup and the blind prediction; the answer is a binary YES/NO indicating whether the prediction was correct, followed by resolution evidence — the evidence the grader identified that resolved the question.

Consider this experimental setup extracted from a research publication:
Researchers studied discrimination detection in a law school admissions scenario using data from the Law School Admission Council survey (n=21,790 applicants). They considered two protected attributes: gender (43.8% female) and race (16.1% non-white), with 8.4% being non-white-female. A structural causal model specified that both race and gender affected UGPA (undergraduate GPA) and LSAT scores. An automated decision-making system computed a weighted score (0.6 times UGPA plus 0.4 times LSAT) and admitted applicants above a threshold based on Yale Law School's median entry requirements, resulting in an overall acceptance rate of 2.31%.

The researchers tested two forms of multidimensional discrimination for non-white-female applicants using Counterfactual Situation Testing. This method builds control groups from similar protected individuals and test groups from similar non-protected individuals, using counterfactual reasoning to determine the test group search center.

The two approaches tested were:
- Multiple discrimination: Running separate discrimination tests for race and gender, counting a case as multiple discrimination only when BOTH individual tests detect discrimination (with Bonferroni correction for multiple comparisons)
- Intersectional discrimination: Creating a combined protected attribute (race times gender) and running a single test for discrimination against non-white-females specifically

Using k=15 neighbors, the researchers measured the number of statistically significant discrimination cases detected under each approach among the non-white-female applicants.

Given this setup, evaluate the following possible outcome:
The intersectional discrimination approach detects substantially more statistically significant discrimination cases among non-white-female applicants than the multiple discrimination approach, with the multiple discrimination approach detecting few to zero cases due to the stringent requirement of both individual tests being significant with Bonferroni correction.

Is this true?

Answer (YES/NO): YES